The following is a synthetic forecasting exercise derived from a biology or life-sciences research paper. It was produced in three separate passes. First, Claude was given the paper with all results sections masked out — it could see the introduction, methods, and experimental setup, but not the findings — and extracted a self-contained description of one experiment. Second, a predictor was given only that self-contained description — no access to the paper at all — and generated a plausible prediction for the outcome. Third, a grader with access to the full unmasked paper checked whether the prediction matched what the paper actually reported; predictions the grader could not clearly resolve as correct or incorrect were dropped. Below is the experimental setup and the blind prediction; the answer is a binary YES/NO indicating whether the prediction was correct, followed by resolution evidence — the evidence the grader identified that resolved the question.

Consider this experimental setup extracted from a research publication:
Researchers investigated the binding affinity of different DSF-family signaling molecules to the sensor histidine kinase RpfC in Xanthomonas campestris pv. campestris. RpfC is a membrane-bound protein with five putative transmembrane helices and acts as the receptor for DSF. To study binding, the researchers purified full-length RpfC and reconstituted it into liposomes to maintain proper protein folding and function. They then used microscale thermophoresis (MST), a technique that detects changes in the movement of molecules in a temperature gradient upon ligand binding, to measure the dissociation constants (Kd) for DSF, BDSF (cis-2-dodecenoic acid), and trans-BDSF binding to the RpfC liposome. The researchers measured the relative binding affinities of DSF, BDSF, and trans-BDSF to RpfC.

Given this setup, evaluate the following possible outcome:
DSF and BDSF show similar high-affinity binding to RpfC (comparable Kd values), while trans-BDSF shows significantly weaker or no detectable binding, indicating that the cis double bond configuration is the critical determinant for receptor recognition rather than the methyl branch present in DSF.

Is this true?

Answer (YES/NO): NO